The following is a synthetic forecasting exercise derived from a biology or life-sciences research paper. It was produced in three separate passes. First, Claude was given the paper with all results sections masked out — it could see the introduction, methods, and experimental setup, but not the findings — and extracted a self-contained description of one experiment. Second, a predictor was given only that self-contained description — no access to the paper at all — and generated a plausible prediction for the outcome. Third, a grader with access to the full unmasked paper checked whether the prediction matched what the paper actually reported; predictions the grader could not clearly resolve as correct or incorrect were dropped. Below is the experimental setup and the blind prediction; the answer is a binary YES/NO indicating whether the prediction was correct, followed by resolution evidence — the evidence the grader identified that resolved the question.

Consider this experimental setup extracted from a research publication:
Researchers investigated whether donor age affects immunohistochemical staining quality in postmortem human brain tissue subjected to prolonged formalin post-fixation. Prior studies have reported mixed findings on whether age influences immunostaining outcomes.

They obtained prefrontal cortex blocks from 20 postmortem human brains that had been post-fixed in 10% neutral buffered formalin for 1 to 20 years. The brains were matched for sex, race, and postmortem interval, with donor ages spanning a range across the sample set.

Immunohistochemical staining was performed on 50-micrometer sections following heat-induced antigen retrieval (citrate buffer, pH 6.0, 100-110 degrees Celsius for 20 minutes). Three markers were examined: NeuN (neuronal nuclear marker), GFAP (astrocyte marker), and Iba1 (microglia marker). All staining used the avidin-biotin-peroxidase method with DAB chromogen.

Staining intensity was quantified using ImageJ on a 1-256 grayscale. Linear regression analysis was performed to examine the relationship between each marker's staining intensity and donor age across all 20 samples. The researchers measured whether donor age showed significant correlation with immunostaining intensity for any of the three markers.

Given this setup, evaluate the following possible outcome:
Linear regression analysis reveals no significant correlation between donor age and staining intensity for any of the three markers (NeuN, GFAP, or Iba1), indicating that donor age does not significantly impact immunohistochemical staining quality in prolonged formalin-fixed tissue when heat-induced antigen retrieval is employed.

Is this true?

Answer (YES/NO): NO